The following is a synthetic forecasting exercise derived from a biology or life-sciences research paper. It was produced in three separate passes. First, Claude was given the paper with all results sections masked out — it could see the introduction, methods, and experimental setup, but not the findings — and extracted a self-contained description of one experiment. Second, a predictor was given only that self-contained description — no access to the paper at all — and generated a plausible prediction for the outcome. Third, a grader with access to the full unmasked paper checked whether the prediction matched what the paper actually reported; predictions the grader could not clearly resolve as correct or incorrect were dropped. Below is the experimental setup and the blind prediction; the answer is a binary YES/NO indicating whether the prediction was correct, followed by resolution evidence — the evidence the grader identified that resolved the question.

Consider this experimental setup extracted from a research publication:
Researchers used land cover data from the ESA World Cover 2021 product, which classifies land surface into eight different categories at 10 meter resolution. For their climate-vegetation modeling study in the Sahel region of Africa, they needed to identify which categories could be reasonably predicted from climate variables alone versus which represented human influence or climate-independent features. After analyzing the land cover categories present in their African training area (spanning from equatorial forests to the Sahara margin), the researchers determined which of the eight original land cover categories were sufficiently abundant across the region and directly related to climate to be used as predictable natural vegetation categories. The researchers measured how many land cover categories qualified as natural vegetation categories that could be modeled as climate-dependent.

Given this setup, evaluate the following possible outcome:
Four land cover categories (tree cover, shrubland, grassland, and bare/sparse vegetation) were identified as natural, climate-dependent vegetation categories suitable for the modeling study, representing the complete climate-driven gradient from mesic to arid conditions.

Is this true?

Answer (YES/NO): YES